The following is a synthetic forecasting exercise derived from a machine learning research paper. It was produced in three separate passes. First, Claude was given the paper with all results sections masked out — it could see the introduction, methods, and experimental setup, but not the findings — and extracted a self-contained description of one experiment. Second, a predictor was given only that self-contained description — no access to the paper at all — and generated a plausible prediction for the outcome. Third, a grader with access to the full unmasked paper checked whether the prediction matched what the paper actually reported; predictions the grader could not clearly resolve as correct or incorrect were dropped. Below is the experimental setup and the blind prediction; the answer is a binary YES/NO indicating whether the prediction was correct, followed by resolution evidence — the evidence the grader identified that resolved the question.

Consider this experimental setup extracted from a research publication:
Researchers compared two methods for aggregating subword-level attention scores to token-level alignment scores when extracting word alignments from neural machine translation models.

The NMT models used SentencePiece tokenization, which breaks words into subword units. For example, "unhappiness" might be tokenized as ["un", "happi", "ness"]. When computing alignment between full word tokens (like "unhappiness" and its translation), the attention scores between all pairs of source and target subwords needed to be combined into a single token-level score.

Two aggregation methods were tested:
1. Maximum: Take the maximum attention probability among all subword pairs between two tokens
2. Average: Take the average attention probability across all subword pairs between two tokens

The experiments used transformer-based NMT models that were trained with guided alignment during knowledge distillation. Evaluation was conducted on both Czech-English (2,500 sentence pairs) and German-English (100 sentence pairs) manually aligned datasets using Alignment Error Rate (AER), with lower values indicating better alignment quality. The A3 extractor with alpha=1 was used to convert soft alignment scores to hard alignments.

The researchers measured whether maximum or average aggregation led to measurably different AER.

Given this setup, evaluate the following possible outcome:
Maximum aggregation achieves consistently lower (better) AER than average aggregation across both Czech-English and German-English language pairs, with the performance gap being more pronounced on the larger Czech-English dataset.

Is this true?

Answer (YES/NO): NO